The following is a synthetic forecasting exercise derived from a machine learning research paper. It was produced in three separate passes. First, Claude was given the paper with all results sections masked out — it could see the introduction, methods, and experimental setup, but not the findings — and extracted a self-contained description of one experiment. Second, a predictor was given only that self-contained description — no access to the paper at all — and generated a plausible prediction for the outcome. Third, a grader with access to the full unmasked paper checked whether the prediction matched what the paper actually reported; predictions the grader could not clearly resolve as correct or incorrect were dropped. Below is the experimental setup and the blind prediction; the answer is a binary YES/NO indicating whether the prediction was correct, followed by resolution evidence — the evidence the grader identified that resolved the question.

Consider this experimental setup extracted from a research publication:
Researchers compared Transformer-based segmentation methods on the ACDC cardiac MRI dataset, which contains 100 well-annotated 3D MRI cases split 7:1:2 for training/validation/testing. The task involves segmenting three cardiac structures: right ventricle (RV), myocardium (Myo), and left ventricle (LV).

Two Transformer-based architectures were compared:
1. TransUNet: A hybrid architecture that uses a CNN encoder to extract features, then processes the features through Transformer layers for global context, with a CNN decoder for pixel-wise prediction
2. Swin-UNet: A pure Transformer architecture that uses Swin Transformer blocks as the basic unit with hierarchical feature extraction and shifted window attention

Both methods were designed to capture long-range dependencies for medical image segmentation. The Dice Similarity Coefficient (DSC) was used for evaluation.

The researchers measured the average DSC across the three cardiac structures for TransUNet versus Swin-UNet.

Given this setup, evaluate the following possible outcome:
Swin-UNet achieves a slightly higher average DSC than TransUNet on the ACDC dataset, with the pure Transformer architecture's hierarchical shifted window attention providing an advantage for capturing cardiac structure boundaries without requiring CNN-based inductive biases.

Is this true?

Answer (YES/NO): YES